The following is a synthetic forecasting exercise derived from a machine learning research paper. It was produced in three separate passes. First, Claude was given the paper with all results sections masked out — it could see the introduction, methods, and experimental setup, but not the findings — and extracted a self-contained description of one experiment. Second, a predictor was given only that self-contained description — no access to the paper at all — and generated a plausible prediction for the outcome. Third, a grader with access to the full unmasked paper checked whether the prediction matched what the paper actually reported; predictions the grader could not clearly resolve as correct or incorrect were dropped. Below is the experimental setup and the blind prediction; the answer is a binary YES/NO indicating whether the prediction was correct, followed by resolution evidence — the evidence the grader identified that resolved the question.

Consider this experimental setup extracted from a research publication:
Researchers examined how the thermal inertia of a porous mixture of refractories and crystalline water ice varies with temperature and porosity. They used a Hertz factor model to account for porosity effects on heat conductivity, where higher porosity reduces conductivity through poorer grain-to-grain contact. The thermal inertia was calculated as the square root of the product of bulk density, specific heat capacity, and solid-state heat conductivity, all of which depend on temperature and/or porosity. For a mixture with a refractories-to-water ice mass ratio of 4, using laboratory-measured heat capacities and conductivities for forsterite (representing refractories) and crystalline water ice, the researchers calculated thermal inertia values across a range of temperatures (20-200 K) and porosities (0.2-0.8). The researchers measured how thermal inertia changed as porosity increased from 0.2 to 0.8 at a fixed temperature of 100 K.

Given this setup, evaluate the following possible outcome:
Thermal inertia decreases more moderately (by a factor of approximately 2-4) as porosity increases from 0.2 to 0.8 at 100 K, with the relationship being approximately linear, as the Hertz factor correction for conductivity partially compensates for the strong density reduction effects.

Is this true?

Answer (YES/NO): NO